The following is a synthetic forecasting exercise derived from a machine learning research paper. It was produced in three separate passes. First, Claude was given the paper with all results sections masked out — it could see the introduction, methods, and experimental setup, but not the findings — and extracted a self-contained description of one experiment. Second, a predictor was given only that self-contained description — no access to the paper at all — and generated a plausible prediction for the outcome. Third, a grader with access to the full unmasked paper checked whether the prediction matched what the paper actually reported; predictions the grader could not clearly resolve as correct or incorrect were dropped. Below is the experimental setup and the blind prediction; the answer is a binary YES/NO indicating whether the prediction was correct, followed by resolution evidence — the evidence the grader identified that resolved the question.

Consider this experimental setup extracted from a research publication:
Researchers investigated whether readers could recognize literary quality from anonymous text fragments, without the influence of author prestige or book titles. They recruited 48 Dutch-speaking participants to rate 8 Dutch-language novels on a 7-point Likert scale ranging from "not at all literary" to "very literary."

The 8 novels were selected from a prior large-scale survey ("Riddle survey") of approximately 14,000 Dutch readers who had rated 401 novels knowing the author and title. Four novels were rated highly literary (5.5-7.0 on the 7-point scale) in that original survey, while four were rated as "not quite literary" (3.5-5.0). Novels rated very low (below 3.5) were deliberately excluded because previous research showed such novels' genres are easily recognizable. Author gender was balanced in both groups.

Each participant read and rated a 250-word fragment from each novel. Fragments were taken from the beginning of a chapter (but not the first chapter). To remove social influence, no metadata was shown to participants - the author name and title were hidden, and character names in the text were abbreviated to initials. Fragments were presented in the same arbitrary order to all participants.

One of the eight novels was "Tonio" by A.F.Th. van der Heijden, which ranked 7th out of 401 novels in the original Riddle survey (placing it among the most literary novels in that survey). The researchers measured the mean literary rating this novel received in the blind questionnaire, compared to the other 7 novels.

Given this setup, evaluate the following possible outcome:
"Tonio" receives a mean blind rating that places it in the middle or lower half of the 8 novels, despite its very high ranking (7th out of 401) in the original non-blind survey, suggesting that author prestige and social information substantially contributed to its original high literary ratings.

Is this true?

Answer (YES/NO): YES